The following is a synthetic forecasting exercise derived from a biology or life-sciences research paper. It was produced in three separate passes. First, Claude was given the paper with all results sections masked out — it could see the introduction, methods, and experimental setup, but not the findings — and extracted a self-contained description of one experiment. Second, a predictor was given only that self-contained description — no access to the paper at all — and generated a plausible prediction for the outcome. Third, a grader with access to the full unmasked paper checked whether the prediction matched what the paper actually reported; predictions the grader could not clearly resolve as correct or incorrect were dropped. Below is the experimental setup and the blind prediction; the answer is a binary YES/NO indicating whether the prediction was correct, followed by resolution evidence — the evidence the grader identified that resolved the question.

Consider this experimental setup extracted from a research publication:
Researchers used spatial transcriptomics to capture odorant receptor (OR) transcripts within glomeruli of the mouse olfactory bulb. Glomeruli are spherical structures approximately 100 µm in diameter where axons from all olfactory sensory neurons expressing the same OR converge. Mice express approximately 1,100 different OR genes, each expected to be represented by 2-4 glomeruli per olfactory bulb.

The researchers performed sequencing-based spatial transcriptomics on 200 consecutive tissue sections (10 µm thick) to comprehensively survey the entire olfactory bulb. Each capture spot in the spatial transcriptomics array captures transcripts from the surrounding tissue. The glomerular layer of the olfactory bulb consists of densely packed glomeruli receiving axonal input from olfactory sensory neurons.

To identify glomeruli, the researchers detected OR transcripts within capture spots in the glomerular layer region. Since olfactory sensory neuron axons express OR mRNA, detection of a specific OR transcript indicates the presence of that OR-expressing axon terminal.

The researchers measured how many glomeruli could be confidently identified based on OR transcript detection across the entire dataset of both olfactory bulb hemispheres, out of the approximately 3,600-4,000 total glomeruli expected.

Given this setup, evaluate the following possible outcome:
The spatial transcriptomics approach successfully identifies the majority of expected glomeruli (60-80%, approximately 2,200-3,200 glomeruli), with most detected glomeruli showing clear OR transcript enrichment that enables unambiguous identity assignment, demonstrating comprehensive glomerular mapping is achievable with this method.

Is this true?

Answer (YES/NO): NO